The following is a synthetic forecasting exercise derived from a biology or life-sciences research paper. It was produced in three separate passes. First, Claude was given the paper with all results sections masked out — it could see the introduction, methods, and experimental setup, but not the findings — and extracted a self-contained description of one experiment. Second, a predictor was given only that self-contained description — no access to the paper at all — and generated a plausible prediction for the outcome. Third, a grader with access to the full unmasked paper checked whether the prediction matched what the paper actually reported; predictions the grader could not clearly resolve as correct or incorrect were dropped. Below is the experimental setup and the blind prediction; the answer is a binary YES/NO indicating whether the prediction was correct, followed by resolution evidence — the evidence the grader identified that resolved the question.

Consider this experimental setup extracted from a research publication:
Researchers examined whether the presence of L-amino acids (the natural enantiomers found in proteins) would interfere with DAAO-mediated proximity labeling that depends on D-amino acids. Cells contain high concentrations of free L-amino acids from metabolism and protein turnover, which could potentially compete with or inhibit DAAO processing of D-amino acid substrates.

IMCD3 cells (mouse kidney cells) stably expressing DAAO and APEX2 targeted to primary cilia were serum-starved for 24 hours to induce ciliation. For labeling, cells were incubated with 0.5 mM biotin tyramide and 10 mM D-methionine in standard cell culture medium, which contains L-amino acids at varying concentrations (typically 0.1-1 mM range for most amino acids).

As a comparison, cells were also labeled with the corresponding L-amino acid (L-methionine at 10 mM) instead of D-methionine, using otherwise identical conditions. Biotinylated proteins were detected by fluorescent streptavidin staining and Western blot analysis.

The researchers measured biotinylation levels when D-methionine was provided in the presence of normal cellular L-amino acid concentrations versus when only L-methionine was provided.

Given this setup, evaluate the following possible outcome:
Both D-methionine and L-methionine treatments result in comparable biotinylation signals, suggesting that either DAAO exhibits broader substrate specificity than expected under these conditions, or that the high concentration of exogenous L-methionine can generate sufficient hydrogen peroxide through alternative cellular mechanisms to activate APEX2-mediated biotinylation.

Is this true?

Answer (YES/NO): NO